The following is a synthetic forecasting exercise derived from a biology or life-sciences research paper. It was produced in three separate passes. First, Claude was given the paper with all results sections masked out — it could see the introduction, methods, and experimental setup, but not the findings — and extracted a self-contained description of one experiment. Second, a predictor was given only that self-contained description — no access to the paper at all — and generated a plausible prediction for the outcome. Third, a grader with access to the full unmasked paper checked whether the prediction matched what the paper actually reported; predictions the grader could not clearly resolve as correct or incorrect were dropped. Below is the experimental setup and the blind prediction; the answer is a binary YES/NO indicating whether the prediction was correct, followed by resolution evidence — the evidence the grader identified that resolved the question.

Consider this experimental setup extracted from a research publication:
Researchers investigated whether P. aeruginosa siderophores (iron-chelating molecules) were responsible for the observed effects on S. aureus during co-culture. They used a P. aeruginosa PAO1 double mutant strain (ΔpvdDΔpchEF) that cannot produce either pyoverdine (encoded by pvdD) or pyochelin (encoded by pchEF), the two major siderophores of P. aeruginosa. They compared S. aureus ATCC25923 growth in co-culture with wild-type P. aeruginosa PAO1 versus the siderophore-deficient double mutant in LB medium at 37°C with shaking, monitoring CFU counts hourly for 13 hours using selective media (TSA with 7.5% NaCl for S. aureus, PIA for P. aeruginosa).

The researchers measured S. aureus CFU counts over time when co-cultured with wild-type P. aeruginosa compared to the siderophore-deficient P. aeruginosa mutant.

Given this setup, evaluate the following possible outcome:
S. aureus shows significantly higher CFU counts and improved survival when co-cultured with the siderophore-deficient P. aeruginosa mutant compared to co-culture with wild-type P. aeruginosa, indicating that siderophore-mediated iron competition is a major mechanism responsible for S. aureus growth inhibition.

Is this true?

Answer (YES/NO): NO